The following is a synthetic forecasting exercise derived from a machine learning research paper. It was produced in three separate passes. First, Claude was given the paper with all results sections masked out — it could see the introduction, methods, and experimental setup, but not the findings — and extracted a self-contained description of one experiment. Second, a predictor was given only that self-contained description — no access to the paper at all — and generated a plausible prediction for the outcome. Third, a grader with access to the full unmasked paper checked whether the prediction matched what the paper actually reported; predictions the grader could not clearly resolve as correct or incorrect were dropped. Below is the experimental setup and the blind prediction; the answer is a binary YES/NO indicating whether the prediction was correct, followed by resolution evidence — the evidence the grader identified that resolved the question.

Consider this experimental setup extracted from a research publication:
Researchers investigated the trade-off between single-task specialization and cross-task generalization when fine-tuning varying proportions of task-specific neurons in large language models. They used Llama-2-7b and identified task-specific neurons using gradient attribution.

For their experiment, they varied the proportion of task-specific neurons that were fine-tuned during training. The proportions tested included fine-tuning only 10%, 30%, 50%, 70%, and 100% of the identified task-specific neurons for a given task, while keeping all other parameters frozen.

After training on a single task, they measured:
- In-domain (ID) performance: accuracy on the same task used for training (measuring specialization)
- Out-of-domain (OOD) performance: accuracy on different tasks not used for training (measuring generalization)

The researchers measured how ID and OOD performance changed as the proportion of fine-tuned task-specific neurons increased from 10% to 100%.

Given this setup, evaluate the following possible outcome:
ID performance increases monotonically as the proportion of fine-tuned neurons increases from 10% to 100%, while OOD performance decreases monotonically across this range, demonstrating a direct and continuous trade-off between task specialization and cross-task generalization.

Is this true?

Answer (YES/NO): NO